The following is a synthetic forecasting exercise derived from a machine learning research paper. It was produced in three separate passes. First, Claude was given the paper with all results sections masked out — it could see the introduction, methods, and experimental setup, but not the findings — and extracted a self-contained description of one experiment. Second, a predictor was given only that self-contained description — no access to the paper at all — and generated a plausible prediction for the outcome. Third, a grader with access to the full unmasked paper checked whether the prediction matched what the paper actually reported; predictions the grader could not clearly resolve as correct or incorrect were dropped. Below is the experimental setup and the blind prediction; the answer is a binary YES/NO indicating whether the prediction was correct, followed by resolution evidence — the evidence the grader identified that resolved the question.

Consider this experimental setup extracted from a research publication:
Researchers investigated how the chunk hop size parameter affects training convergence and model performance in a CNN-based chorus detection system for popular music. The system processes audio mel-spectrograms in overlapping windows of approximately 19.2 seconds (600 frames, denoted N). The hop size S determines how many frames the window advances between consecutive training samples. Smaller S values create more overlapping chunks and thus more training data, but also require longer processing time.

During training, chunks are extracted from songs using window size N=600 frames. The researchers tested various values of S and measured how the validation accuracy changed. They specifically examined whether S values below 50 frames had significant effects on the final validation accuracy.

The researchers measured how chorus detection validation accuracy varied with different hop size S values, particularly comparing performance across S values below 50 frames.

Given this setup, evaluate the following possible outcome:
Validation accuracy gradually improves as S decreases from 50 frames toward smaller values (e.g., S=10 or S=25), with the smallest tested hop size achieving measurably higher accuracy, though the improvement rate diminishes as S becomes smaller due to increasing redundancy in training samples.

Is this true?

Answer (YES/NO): NO